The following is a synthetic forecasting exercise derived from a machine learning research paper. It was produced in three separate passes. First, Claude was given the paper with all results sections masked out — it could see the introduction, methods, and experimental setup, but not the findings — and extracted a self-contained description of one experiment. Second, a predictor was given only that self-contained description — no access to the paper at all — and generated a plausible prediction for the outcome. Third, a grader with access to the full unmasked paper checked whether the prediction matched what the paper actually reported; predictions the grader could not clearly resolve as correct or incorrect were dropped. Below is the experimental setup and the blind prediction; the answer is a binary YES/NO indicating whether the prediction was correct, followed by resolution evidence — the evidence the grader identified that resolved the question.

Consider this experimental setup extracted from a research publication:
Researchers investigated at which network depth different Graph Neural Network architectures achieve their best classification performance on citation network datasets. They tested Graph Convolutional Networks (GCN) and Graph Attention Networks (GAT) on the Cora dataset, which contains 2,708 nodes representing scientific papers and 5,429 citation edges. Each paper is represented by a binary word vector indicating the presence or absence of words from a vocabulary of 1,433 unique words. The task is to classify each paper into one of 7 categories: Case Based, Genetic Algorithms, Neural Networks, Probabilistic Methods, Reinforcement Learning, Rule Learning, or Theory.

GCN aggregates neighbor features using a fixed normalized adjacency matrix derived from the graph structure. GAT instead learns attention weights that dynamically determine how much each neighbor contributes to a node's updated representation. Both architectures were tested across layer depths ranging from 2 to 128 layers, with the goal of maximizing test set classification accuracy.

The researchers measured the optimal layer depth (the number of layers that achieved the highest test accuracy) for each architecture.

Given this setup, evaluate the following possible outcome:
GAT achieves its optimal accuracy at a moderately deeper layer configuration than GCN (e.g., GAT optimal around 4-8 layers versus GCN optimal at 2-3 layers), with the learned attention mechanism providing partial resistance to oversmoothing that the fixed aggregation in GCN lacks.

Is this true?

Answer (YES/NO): YES